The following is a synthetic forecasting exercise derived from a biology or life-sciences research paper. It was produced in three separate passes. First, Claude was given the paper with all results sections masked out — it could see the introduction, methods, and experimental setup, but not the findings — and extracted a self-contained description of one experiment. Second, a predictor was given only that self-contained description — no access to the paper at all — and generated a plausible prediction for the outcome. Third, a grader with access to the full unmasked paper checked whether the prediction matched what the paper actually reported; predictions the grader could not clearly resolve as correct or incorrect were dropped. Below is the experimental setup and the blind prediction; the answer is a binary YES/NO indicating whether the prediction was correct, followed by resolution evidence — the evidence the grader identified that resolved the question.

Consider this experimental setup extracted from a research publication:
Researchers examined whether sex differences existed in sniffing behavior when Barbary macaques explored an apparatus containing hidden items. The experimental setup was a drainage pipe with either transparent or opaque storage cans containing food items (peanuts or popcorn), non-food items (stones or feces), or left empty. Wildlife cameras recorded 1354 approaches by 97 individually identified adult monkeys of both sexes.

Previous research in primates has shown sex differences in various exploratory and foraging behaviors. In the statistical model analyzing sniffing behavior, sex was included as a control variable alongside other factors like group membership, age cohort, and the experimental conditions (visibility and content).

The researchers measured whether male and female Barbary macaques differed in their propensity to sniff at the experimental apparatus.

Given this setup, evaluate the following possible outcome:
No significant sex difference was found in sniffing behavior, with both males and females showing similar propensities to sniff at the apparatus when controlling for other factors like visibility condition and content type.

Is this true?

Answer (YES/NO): YES